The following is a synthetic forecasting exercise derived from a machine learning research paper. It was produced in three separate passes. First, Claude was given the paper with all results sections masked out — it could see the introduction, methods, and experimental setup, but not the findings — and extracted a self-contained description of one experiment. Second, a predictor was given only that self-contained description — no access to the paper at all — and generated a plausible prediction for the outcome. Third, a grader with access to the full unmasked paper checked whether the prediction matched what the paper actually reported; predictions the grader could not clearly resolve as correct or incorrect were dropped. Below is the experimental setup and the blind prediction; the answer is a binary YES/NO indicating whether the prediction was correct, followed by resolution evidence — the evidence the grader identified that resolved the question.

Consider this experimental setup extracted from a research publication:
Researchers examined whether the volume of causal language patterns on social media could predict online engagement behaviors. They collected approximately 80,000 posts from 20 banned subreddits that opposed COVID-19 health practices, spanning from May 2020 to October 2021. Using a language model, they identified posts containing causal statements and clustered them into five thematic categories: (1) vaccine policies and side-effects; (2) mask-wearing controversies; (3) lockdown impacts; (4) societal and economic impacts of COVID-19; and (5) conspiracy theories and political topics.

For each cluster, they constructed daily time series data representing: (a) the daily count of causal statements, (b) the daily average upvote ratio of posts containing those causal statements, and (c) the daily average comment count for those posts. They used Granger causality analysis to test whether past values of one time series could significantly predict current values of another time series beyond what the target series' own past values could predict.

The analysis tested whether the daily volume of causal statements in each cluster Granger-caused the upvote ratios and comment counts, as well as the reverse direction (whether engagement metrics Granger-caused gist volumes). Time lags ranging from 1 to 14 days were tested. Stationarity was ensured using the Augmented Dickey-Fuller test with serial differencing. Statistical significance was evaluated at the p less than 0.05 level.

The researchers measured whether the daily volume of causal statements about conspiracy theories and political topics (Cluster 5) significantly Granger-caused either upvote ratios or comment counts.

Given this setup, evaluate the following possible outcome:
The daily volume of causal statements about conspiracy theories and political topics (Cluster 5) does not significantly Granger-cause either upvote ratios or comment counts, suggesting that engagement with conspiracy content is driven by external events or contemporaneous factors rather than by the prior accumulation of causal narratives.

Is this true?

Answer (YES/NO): YES